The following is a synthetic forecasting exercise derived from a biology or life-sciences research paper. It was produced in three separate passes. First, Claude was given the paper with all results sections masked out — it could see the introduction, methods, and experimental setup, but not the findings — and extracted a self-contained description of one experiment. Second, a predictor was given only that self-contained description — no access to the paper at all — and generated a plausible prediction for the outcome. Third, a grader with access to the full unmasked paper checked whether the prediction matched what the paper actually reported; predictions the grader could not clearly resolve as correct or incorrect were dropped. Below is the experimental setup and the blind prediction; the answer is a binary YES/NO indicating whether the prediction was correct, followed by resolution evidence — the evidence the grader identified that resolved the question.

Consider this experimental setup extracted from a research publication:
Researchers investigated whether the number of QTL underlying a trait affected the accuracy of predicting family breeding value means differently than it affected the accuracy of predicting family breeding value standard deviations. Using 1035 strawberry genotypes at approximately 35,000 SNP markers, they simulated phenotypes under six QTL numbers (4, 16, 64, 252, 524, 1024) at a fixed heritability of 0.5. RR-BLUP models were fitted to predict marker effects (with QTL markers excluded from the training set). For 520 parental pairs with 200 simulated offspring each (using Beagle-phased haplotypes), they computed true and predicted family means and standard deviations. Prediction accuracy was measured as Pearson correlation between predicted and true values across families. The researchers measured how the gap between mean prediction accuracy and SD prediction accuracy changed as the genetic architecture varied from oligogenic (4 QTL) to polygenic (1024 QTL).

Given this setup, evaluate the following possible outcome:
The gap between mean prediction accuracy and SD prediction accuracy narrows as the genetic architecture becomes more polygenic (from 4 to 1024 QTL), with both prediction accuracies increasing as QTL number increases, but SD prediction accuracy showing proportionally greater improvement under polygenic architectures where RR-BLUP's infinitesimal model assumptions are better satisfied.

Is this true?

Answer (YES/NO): NO